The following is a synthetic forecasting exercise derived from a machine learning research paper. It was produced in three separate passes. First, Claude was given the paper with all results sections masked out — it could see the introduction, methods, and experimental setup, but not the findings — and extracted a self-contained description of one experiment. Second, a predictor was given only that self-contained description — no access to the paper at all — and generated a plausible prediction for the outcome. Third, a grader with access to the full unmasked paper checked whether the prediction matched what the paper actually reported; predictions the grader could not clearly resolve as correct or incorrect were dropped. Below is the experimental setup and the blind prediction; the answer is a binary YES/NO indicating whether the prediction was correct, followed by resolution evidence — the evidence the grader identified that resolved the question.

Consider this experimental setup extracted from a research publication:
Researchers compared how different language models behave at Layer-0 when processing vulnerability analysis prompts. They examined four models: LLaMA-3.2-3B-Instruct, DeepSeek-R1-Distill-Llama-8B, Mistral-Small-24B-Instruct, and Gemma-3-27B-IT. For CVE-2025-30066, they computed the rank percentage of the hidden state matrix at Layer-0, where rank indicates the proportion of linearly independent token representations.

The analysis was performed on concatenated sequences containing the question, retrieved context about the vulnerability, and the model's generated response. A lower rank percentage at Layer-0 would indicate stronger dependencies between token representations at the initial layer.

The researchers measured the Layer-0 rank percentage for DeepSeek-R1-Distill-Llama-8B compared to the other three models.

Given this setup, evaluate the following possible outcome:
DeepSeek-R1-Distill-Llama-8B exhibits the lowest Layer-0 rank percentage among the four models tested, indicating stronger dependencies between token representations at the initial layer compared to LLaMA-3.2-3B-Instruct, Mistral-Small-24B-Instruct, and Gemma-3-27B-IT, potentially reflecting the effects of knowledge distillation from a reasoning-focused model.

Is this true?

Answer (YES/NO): YES